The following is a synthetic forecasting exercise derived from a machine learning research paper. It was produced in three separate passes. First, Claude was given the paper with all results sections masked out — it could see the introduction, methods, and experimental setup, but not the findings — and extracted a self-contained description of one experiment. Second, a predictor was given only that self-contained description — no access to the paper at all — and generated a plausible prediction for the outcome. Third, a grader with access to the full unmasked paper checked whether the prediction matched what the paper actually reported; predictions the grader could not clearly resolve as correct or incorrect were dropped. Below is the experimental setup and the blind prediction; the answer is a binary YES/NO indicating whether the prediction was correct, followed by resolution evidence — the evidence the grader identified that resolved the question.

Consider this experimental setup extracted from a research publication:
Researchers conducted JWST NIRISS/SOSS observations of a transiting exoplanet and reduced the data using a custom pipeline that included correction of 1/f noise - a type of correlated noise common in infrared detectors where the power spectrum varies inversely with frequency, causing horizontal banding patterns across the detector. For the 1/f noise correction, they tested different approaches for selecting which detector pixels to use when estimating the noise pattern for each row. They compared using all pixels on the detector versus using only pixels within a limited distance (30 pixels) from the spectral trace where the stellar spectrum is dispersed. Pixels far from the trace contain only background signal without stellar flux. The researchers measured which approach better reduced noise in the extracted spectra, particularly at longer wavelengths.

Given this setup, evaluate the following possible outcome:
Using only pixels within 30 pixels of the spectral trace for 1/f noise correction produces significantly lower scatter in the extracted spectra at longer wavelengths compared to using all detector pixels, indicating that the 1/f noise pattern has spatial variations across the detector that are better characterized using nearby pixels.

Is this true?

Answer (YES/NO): YES